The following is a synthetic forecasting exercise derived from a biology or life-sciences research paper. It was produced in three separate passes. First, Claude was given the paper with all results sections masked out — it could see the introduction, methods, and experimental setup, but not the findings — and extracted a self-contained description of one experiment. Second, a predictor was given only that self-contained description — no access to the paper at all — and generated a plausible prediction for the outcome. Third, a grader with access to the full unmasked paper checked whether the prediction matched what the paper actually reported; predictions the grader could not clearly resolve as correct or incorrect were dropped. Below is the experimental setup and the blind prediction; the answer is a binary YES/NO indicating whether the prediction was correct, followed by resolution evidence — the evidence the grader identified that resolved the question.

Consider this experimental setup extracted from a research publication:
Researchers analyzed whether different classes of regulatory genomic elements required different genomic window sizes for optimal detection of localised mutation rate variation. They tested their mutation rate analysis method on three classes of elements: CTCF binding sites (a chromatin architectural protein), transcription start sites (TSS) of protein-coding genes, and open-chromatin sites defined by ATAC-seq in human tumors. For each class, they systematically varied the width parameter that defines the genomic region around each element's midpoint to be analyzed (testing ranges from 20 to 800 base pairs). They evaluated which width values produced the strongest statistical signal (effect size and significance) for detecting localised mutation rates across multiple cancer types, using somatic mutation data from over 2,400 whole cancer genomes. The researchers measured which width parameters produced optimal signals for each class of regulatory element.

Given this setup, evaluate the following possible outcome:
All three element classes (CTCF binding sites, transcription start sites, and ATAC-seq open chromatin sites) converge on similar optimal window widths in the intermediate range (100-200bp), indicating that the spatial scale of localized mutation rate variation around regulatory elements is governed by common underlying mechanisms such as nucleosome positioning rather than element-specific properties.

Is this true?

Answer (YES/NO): NO